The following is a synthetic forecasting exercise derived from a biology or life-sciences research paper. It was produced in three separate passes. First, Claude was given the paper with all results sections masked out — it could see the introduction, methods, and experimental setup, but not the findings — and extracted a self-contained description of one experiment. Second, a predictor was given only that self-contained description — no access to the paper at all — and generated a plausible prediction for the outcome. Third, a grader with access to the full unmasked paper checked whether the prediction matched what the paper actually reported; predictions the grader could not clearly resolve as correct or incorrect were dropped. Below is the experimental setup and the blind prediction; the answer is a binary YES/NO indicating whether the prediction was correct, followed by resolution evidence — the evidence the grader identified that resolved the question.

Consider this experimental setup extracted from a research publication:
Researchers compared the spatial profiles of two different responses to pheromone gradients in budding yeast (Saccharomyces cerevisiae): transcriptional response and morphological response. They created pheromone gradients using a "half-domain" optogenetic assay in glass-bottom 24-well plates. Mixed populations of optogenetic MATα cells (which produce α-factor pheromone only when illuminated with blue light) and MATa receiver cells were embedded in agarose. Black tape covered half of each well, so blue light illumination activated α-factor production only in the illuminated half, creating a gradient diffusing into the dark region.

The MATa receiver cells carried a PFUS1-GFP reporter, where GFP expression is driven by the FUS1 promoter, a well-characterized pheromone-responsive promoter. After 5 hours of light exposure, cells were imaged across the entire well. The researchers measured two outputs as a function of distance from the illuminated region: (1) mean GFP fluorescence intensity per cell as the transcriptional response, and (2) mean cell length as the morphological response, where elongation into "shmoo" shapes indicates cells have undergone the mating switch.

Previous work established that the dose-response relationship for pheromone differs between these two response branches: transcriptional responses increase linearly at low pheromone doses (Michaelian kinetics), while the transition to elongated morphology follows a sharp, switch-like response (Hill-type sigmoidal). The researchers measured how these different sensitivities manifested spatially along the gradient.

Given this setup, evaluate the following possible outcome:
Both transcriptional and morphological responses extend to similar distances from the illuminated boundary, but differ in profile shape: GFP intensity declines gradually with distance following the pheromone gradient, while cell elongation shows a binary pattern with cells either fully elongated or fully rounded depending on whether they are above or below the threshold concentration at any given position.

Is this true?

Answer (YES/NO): NO